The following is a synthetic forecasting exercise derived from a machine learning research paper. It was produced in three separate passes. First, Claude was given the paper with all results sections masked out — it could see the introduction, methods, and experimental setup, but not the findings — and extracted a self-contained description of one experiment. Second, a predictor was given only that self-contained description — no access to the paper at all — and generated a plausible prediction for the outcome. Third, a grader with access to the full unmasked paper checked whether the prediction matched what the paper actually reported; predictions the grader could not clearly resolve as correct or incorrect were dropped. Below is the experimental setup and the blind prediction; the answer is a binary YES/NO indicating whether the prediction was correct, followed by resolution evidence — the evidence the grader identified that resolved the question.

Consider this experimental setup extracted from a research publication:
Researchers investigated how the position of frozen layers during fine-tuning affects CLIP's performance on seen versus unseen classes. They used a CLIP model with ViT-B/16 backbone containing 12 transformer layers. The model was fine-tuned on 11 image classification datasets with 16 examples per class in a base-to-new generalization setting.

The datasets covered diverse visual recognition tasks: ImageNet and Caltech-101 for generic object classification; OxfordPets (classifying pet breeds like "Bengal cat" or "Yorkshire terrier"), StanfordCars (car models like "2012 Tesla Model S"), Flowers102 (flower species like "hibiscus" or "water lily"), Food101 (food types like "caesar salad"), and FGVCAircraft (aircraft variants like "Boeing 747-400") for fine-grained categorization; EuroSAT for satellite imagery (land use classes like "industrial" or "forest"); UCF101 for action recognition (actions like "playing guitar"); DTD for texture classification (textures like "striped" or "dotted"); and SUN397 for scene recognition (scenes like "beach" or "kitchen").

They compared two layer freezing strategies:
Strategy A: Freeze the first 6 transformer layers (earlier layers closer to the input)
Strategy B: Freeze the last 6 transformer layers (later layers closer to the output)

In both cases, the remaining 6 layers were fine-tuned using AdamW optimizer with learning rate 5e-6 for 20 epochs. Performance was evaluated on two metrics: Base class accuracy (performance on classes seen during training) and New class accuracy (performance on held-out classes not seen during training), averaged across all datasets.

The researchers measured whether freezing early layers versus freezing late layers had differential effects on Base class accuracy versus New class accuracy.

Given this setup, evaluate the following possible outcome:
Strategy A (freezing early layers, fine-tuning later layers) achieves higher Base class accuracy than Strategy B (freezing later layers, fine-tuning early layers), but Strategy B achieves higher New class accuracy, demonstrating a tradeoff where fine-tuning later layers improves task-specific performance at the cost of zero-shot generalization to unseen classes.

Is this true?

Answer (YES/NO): YES